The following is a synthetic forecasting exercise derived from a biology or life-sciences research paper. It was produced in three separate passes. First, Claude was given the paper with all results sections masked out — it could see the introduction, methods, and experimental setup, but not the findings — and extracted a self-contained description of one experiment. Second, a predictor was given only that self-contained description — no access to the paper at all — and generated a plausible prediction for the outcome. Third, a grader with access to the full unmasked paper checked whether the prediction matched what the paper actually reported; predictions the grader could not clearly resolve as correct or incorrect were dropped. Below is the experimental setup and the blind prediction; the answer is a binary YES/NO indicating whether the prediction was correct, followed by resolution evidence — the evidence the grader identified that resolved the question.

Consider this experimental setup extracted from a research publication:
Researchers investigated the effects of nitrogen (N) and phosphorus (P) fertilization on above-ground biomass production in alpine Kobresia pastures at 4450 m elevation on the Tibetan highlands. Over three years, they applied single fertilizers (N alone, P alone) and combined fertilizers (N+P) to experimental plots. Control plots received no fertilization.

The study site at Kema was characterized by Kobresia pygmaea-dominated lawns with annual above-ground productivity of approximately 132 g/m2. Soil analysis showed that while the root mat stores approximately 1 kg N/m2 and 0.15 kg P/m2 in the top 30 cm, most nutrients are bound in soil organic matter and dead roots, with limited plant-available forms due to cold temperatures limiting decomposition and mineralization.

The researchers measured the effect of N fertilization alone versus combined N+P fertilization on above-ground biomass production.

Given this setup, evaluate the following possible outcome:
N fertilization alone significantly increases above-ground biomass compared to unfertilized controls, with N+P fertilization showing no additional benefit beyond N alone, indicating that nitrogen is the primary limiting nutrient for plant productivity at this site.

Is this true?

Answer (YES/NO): NO